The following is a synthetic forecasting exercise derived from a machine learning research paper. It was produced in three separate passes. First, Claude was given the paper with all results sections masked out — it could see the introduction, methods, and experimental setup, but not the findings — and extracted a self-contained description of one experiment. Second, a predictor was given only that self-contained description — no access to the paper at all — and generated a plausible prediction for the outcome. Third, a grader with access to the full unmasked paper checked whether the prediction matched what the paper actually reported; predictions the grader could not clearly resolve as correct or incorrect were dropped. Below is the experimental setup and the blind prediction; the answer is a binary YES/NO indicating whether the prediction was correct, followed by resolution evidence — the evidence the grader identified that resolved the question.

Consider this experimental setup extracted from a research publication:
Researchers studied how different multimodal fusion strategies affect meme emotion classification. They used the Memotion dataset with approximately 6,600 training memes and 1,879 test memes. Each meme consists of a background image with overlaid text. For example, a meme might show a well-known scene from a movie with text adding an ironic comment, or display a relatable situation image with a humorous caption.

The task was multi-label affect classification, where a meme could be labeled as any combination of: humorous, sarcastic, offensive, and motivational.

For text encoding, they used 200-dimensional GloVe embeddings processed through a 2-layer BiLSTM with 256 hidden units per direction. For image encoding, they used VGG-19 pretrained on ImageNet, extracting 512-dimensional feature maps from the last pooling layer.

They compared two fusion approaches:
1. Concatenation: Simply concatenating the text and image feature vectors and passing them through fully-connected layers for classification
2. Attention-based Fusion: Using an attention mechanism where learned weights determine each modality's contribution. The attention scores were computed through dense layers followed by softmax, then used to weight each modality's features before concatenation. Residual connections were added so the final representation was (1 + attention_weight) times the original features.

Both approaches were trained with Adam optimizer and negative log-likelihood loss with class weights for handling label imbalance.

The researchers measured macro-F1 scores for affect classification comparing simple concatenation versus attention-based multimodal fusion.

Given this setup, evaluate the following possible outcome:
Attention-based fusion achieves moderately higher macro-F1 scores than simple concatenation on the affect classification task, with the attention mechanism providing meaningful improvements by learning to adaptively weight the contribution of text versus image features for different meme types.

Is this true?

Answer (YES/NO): YES